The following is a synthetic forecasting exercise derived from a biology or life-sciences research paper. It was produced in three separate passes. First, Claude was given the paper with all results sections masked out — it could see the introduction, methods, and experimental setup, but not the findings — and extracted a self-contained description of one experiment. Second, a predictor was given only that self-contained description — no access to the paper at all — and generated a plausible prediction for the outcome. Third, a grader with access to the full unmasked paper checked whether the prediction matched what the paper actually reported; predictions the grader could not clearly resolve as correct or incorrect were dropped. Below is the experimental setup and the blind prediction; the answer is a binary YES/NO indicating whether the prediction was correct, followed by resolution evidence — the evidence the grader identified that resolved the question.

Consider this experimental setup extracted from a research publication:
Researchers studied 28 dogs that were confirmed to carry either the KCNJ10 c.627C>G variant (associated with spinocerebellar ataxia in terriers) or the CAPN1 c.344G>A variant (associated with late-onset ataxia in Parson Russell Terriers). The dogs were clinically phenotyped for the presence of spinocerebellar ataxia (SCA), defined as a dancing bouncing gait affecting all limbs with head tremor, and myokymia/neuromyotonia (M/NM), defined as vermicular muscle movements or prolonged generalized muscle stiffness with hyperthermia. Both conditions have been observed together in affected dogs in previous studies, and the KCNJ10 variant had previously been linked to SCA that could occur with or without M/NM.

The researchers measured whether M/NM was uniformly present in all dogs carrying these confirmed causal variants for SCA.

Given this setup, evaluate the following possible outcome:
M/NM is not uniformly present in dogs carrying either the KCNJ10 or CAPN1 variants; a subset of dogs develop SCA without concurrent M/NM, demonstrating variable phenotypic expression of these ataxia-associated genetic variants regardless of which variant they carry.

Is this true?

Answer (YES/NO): YES